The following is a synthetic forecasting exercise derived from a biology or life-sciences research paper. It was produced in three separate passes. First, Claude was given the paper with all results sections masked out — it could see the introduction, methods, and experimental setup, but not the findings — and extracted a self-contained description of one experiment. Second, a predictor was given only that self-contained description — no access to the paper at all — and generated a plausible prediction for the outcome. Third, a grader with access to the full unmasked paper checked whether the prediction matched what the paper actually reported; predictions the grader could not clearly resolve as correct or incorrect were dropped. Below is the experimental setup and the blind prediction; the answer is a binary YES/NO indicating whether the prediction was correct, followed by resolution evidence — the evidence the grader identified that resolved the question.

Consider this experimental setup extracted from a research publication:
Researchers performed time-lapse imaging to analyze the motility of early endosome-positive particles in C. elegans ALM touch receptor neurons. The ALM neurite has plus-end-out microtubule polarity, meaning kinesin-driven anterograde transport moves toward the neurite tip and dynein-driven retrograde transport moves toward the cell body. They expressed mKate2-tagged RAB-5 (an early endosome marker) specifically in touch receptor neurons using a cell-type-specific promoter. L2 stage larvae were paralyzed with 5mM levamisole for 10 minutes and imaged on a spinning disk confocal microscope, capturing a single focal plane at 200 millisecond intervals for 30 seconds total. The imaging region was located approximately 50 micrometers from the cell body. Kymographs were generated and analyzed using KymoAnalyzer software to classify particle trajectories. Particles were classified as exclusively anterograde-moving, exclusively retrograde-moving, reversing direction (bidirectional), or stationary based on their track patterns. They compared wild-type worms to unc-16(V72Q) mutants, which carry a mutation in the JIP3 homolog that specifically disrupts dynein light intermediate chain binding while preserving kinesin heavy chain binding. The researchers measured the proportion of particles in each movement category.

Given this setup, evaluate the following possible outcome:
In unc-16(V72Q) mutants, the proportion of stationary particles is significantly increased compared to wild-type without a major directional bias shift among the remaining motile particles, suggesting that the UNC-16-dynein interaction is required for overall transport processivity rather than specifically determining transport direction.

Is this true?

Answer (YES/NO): NO